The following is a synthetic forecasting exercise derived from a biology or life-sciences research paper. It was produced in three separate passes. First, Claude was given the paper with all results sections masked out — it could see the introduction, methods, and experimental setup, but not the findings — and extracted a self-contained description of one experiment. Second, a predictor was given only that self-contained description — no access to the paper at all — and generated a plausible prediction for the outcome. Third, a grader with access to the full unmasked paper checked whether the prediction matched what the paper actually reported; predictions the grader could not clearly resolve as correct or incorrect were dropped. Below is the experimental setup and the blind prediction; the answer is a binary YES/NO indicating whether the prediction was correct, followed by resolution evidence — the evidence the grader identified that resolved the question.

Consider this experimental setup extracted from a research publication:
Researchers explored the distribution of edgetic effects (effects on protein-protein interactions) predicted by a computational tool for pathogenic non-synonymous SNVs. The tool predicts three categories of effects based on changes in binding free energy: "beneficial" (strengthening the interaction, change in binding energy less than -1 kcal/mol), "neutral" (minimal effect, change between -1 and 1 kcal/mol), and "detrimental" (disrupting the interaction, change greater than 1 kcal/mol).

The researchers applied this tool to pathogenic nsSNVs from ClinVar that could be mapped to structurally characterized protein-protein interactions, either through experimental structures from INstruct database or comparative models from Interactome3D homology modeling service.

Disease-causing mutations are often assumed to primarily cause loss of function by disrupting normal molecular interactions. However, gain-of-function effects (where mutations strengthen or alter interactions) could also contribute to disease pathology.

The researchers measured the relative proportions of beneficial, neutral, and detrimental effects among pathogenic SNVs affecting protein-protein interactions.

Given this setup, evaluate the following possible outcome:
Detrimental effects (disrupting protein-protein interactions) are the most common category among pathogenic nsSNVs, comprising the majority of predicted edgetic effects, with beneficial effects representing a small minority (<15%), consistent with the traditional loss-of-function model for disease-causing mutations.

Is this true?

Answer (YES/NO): YES